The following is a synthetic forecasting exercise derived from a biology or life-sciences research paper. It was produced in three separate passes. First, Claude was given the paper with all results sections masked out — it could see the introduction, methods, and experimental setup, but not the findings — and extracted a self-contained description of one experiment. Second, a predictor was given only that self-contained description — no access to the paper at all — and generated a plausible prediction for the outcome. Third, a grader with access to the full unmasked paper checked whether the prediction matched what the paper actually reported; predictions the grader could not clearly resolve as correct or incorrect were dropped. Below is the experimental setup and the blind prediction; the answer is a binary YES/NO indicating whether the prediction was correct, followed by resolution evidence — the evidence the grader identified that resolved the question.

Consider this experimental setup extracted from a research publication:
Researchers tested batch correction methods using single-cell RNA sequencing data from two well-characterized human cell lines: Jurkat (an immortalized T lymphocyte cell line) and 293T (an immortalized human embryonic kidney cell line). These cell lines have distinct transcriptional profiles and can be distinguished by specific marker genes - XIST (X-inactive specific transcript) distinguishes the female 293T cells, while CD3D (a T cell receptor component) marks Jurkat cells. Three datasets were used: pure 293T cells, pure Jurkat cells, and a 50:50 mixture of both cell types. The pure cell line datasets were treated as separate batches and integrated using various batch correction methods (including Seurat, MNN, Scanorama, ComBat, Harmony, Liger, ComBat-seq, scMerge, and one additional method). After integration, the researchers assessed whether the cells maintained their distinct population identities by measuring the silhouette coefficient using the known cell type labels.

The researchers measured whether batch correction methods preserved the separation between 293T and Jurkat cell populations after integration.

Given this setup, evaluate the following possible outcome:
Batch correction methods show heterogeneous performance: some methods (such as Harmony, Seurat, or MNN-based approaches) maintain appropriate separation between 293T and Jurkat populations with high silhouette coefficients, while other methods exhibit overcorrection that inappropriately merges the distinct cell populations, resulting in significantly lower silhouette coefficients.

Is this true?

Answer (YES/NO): NO